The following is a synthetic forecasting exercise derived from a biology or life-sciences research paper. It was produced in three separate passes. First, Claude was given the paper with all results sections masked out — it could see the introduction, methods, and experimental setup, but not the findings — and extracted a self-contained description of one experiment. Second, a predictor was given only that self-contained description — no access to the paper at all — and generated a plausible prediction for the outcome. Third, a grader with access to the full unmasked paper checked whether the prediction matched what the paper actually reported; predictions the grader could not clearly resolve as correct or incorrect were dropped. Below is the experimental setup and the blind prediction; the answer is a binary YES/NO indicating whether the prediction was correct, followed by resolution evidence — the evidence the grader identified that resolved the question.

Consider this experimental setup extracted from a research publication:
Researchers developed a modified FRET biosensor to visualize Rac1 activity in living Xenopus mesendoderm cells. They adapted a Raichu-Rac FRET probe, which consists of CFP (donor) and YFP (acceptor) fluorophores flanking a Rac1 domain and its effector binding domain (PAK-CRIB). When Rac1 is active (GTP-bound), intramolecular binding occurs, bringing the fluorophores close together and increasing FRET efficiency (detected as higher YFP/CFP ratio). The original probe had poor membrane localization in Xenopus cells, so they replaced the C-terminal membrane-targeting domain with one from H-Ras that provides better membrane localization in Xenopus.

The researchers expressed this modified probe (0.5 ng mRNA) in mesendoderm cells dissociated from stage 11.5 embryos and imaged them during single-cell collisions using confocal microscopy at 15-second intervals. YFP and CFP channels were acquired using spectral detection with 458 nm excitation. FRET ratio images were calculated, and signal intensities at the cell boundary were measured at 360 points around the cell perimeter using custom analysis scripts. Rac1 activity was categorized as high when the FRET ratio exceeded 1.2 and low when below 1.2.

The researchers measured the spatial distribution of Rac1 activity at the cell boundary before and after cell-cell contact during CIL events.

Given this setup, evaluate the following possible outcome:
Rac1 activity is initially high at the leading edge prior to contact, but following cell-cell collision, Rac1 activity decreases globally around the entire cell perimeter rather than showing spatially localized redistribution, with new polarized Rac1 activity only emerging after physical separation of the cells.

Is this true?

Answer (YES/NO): NO